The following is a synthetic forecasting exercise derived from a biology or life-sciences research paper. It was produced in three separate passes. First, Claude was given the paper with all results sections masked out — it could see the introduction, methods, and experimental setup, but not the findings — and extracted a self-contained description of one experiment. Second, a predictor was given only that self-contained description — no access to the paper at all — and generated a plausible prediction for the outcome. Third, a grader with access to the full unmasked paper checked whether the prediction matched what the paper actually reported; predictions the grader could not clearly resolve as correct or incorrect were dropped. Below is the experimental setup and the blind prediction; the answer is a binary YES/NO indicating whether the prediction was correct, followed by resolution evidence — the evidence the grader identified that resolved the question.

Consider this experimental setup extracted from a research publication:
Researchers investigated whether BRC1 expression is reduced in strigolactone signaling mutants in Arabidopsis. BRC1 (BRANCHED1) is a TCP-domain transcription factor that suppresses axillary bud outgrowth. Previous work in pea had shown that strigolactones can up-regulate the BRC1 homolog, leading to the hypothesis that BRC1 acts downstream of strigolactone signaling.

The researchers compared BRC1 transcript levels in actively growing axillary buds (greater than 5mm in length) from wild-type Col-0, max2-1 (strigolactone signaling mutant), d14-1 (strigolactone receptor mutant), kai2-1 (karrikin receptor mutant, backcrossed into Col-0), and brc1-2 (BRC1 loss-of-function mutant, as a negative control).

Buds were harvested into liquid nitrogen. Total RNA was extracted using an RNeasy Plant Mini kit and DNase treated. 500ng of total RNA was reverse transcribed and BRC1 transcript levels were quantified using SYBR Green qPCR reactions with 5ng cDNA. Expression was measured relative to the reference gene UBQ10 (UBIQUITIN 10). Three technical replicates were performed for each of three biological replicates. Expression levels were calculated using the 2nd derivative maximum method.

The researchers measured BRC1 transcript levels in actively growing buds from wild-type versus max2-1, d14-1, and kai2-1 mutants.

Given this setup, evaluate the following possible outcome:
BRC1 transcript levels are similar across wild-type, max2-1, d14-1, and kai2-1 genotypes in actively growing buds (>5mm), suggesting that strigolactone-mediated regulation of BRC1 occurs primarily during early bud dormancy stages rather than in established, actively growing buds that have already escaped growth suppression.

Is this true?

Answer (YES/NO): NO